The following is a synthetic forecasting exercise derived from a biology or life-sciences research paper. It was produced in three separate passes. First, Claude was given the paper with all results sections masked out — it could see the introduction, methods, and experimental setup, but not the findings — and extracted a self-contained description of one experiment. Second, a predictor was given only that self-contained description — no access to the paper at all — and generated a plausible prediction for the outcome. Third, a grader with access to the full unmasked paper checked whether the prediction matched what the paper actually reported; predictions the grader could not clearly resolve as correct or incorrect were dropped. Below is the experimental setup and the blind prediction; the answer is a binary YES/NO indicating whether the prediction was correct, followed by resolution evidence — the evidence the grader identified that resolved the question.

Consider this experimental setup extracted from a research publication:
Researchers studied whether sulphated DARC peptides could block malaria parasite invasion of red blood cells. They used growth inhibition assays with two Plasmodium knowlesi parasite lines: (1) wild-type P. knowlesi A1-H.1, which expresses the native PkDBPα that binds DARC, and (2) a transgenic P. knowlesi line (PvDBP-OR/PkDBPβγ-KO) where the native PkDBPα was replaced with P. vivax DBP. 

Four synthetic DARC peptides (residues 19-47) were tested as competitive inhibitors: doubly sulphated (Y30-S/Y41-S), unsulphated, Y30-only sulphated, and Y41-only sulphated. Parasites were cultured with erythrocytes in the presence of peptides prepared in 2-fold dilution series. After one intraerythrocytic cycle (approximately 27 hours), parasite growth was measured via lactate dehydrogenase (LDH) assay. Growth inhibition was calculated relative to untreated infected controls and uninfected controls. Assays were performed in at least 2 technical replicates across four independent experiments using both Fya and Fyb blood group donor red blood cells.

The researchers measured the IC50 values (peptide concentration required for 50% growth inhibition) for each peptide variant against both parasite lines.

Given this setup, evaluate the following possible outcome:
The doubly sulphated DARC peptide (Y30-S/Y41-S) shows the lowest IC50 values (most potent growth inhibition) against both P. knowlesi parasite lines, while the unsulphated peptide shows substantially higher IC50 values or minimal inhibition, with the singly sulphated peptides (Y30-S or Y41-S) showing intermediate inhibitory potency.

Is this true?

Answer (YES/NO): NO